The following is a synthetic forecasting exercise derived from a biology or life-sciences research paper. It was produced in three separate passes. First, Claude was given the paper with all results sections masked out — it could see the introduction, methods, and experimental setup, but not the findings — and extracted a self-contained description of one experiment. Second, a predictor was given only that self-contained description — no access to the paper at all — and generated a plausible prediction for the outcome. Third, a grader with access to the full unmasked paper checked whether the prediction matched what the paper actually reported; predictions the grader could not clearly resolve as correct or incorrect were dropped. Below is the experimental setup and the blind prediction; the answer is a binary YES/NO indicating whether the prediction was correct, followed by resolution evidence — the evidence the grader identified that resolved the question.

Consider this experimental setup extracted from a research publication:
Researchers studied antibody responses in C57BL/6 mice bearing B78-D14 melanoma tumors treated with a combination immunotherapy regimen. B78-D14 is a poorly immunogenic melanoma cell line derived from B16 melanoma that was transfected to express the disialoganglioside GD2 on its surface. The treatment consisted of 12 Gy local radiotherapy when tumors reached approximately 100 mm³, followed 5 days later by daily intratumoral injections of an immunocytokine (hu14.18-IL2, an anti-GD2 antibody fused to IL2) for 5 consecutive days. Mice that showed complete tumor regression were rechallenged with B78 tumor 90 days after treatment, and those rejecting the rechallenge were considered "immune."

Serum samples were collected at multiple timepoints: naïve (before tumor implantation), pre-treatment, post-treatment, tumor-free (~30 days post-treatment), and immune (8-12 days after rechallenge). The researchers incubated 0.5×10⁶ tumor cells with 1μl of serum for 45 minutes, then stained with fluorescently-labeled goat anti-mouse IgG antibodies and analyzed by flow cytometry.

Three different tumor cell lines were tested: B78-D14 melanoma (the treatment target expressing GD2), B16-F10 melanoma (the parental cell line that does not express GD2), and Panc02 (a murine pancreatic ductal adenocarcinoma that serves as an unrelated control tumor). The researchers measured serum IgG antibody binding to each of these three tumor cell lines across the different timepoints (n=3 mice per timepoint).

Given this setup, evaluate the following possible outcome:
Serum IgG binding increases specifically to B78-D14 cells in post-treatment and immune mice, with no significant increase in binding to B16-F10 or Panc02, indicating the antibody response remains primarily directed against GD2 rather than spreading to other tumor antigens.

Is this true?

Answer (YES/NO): NO